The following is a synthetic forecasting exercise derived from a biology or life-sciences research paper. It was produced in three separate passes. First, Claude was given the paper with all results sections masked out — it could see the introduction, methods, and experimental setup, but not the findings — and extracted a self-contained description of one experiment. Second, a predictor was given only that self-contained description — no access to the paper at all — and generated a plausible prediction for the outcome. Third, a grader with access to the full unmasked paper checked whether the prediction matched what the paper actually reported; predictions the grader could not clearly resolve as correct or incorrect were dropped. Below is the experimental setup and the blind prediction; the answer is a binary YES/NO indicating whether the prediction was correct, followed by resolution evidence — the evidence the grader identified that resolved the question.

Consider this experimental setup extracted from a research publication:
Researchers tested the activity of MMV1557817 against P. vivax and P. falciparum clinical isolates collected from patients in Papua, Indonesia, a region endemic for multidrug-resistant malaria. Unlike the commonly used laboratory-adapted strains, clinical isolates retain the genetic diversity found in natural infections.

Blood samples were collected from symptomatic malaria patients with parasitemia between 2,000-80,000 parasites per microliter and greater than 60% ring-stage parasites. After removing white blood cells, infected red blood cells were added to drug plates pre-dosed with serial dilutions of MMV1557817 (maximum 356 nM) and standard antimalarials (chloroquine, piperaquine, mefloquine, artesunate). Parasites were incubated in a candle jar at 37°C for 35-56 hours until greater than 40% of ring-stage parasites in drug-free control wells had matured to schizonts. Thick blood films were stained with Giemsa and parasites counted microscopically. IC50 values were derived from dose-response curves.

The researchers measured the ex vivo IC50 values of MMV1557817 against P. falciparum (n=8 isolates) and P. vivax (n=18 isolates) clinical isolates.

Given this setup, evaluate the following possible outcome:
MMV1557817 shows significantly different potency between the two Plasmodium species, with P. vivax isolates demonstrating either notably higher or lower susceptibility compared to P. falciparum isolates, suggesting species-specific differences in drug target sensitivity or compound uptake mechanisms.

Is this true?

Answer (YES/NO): NO